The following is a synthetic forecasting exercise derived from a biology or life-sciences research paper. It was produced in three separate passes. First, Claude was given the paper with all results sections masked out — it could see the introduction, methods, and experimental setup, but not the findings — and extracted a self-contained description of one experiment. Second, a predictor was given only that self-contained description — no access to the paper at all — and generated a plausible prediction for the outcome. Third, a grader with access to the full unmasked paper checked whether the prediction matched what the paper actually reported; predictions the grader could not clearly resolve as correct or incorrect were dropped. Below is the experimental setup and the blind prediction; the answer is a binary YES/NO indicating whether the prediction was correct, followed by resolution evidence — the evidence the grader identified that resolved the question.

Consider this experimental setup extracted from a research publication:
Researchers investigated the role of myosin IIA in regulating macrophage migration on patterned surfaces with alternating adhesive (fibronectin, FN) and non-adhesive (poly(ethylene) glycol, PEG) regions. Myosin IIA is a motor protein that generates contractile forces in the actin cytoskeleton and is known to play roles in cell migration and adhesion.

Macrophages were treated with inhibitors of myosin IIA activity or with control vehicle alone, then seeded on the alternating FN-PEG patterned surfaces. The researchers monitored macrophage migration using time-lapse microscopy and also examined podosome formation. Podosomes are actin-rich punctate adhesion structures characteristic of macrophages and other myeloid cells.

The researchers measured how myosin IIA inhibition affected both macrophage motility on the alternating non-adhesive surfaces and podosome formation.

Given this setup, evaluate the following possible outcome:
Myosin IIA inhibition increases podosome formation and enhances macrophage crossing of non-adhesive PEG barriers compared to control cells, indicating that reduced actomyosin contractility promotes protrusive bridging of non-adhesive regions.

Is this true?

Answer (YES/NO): YES